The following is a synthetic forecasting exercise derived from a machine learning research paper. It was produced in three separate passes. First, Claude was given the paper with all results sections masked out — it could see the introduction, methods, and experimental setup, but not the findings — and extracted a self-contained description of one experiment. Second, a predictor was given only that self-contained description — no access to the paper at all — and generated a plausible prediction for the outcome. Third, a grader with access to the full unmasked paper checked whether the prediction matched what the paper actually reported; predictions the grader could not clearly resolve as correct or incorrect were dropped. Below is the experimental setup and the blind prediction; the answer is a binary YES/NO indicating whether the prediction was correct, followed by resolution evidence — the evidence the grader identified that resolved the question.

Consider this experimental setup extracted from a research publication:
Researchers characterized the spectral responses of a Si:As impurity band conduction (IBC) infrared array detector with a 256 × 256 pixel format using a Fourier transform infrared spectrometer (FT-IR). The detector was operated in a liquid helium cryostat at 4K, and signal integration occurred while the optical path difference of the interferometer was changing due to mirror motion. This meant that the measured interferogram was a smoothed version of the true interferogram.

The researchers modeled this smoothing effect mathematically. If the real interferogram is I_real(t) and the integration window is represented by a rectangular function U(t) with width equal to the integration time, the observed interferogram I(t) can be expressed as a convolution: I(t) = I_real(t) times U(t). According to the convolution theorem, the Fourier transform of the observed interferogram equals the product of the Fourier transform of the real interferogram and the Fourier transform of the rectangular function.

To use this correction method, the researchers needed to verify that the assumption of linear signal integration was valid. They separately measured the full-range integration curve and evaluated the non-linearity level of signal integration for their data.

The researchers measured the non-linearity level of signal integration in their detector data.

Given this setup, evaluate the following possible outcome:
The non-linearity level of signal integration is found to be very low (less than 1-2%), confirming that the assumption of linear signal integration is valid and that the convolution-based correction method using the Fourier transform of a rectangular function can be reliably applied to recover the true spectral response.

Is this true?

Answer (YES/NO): YES